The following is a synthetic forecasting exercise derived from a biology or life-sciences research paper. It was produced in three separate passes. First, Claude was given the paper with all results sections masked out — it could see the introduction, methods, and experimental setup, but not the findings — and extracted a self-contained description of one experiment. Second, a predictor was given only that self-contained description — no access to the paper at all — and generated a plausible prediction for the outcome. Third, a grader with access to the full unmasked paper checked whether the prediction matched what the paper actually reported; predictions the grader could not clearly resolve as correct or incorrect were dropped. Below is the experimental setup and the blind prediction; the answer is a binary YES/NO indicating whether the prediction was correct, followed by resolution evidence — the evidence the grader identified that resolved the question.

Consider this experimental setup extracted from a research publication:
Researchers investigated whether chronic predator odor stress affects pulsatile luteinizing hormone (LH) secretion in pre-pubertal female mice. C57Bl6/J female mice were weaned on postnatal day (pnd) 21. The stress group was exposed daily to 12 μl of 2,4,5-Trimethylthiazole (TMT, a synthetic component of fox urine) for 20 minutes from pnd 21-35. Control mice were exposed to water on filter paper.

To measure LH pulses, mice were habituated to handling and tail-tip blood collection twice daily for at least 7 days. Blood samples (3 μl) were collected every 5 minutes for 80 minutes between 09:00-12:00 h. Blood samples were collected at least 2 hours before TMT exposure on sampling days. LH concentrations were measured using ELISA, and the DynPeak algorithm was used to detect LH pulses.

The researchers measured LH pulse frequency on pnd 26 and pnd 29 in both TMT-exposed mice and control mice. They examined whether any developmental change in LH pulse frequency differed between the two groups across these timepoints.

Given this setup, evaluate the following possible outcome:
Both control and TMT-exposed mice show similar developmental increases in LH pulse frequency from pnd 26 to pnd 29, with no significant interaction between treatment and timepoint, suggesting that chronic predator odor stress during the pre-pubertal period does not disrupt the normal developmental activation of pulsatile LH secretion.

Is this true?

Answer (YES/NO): NO